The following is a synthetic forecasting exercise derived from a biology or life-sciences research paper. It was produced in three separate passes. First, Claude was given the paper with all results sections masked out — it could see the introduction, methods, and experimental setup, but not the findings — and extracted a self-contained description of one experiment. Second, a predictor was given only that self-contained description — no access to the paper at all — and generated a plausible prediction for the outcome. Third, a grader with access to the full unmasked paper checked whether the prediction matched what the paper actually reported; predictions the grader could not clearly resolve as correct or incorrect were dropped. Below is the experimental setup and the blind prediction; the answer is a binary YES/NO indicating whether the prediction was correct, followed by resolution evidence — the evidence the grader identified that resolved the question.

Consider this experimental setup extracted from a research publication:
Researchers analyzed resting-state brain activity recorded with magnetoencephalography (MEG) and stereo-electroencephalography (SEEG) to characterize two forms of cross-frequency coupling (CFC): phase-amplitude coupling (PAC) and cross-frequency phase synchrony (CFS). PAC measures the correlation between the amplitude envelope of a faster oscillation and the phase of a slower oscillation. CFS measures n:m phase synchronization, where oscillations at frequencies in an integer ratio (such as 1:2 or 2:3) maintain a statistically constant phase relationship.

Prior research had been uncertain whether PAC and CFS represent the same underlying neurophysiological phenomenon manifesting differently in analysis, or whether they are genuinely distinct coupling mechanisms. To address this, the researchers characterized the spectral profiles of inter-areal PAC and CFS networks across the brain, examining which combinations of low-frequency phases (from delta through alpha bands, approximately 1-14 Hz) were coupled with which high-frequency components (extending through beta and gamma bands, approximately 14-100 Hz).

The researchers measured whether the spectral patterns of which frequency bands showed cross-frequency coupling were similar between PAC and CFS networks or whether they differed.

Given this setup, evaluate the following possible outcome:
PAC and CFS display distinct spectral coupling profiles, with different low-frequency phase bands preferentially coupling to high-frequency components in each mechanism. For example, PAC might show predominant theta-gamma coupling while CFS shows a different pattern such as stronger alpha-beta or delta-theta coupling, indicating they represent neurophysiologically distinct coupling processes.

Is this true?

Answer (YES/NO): YES